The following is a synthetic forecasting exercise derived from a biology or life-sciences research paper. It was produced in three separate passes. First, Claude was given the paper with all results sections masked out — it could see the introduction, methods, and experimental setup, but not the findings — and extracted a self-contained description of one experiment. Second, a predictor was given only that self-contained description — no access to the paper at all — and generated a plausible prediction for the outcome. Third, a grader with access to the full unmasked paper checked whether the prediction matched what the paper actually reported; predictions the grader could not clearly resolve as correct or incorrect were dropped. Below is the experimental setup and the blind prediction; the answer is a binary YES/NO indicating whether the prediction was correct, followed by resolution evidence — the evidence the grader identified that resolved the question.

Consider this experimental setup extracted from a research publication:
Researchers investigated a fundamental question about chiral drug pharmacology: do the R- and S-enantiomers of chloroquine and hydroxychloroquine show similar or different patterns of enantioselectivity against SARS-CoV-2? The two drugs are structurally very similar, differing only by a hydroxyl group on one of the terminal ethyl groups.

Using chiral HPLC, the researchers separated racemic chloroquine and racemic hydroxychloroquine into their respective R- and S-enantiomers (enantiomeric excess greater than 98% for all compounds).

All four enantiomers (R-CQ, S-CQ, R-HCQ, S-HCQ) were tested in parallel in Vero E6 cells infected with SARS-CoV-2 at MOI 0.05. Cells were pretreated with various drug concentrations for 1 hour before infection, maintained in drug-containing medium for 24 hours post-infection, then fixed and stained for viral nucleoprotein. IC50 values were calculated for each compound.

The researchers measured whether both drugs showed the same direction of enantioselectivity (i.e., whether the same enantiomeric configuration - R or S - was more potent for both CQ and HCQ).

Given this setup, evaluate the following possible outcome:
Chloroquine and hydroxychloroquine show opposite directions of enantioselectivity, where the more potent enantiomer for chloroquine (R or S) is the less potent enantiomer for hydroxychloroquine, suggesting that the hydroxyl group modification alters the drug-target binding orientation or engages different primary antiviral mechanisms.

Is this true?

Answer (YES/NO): NO